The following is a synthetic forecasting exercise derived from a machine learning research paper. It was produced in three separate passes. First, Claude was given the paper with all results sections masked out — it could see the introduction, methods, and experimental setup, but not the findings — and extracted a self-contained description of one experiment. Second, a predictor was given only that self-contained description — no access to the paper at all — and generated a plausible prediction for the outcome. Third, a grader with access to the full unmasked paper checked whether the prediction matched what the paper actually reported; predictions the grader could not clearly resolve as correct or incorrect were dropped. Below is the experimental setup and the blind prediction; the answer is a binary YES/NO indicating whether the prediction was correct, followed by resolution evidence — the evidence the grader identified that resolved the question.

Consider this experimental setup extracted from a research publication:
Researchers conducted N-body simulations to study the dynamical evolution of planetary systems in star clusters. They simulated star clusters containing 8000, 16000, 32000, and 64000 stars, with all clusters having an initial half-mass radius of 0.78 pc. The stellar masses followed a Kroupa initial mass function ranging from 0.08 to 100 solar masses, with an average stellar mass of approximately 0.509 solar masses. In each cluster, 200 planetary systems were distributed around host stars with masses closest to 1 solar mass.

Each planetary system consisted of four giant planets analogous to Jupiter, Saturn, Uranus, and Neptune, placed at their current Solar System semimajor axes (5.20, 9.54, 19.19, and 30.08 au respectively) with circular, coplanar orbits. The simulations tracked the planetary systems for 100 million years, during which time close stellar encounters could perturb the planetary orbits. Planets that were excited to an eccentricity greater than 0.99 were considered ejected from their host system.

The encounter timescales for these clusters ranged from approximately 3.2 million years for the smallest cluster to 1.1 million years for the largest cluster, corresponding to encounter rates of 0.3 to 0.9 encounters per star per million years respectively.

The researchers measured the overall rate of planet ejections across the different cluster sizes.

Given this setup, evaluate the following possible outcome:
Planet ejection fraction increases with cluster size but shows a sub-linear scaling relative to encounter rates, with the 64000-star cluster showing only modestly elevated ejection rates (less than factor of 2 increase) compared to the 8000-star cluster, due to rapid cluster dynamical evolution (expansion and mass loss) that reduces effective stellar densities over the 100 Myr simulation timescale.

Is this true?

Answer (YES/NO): YES